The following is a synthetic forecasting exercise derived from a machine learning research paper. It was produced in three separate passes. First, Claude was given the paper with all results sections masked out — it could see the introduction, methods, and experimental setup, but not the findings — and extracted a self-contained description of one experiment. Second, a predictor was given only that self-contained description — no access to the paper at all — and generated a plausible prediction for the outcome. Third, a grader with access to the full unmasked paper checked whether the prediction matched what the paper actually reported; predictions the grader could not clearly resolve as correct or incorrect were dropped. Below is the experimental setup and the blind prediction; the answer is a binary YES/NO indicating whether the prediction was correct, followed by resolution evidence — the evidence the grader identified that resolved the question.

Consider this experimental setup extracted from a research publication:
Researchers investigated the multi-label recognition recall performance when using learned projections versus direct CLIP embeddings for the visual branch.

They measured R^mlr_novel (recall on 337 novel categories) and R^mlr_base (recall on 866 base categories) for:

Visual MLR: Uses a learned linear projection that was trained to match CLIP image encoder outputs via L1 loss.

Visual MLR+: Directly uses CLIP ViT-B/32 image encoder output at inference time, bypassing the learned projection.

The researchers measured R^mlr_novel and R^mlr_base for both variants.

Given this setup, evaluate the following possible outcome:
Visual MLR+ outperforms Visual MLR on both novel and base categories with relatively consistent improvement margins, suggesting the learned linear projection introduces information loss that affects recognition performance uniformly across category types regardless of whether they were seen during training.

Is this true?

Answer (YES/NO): NO